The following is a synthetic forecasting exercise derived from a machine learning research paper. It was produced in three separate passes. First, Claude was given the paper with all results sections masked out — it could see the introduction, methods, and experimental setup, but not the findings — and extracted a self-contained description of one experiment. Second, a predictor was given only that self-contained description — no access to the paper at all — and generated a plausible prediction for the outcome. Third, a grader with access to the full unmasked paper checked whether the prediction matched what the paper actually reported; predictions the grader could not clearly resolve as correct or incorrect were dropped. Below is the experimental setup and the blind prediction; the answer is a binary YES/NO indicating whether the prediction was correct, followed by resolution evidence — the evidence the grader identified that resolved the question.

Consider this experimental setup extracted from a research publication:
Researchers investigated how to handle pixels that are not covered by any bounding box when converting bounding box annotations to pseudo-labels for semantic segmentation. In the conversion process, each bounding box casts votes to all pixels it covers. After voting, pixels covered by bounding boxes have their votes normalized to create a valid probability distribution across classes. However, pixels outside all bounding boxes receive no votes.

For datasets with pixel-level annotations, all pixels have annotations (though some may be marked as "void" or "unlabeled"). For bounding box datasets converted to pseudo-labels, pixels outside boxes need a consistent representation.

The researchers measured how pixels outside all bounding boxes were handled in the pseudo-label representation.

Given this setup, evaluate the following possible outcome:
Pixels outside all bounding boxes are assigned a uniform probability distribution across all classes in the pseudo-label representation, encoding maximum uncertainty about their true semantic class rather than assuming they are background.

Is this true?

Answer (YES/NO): NO